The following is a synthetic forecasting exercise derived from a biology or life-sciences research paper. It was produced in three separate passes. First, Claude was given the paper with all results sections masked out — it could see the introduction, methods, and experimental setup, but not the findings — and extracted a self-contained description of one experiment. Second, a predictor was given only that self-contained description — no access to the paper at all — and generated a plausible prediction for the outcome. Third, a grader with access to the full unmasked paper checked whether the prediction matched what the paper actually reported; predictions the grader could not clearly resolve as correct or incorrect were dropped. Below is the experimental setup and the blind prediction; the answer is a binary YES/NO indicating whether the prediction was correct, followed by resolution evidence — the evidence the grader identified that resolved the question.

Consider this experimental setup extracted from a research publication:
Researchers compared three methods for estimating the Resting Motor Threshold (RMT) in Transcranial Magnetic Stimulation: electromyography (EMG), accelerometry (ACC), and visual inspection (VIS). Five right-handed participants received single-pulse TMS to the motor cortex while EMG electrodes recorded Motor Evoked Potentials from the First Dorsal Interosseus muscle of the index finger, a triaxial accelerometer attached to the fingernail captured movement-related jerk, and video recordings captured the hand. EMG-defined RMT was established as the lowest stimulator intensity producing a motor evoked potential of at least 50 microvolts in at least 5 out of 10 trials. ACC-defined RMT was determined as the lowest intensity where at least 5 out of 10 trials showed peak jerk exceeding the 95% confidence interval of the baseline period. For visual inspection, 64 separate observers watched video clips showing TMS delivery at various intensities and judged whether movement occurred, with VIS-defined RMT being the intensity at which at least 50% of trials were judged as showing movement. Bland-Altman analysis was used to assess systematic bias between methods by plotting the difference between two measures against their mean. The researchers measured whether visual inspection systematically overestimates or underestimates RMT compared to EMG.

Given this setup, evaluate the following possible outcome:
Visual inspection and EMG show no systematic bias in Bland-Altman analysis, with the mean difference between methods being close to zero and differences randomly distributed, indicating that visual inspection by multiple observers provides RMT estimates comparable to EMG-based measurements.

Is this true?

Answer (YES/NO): NO